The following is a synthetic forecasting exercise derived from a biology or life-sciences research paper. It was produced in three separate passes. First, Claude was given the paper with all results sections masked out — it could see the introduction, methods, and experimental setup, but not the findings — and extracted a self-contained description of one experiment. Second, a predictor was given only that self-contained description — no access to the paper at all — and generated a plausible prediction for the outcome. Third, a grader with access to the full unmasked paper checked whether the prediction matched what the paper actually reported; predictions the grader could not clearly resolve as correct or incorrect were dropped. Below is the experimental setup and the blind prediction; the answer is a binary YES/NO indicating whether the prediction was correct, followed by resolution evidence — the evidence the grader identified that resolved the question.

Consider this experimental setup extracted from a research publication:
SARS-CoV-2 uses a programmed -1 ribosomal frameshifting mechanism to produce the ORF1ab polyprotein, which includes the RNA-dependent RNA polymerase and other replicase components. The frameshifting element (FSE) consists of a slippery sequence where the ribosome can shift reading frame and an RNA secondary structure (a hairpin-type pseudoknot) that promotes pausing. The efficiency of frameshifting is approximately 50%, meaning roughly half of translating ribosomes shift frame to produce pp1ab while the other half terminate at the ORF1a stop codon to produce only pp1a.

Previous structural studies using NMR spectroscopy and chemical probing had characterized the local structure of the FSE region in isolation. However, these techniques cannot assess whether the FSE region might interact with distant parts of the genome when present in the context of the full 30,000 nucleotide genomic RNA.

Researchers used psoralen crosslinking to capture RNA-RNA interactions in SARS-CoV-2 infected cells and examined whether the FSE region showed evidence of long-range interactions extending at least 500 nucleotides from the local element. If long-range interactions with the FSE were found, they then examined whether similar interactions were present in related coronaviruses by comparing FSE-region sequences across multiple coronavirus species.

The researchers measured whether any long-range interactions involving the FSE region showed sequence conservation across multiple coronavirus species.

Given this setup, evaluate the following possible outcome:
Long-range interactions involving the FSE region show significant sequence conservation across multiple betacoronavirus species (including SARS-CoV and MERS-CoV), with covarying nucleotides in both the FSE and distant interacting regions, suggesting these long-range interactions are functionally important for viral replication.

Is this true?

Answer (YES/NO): YES